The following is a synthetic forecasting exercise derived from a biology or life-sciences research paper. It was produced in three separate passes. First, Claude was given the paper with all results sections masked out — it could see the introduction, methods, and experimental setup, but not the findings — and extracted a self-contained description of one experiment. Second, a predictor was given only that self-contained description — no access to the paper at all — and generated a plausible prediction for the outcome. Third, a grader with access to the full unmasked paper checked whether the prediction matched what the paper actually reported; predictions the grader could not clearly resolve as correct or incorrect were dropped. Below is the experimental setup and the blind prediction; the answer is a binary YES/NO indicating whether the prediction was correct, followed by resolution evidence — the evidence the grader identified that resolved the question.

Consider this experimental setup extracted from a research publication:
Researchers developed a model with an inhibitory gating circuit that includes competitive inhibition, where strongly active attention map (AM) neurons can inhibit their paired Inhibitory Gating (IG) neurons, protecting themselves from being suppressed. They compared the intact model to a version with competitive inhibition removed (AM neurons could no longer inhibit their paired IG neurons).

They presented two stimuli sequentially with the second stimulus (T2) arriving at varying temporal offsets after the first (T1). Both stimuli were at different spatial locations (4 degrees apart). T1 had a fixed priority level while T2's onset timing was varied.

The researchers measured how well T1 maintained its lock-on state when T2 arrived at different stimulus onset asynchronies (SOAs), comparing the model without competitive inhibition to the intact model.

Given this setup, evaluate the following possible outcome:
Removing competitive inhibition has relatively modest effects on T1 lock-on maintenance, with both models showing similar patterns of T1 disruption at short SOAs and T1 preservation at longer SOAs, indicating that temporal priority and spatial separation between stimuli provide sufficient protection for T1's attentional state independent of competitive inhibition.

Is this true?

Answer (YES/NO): NO